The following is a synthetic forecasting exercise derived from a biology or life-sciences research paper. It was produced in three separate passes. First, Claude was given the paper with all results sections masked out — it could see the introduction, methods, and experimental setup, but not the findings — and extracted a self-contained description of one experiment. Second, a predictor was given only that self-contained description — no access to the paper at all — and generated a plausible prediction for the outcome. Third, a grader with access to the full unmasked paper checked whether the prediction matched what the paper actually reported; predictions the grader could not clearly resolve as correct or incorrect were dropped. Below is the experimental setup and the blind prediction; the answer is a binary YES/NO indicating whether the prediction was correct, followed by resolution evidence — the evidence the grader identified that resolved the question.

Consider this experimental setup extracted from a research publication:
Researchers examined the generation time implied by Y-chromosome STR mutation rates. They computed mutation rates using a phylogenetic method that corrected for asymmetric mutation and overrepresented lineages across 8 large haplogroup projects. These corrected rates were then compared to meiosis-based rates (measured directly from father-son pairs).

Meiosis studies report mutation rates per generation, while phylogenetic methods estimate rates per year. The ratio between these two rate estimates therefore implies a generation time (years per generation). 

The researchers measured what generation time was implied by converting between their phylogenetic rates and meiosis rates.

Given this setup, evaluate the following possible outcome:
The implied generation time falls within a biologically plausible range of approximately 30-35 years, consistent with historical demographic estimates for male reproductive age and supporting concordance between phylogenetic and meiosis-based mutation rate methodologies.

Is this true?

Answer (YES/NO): NO